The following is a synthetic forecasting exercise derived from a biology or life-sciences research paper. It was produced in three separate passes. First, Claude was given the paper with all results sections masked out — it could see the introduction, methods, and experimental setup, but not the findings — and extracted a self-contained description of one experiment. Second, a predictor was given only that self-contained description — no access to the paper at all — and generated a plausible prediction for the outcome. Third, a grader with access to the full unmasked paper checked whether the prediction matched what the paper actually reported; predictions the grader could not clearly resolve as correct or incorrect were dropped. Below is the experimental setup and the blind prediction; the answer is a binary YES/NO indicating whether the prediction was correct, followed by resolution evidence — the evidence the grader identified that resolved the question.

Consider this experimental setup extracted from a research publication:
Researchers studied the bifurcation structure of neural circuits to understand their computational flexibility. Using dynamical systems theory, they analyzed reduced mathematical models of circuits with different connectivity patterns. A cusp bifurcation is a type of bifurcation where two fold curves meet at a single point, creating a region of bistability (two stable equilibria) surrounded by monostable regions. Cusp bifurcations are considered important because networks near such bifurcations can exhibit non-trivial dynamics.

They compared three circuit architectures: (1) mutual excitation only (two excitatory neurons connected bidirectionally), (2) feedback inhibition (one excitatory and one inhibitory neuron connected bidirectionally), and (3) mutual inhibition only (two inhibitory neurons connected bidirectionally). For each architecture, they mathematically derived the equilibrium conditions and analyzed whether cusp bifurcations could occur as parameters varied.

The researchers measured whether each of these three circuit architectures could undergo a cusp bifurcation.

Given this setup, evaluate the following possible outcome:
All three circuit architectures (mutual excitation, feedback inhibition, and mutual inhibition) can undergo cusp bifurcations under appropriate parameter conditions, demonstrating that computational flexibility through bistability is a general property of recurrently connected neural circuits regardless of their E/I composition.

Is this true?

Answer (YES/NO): NO